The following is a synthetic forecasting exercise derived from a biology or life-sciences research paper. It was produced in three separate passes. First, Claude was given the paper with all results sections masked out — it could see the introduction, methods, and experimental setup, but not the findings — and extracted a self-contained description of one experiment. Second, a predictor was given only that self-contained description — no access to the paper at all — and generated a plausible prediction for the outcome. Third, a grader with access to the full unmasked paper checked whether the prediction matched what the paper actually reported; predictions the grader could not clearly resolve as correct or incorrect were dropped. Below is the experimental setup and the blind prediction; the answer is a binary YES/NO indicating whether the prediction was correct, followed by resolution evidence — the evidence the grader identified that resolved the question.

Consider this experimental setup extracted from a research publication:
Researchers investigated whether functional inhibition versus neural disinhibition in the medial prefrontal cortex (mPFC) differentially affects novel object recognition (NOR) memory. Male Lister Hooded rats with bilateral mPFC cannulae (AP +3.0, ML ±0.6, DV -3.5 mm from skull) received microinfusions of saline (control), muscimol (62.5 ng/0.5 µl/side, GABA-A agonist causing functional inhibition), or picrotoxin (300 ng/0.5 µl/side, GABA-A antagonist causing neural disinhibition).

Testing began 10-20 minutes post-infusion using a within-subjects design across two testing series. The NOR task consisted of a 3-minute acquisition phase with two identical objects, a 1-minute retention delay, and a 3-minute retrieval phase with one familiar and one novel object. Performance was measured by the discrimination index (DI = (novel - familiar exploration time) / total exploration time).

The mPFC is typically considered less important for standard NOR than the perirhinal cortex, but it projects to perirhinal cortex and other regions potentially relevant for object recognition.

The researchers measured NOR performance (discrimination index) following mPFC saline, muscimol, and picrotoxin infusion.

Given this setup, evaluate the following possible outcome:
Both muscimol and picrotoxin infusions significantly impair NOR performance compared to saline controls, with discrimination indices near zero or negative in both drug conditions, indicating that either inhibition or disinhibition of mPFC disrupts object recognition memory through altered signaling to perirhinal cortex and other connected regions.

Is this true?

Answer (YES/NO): NO